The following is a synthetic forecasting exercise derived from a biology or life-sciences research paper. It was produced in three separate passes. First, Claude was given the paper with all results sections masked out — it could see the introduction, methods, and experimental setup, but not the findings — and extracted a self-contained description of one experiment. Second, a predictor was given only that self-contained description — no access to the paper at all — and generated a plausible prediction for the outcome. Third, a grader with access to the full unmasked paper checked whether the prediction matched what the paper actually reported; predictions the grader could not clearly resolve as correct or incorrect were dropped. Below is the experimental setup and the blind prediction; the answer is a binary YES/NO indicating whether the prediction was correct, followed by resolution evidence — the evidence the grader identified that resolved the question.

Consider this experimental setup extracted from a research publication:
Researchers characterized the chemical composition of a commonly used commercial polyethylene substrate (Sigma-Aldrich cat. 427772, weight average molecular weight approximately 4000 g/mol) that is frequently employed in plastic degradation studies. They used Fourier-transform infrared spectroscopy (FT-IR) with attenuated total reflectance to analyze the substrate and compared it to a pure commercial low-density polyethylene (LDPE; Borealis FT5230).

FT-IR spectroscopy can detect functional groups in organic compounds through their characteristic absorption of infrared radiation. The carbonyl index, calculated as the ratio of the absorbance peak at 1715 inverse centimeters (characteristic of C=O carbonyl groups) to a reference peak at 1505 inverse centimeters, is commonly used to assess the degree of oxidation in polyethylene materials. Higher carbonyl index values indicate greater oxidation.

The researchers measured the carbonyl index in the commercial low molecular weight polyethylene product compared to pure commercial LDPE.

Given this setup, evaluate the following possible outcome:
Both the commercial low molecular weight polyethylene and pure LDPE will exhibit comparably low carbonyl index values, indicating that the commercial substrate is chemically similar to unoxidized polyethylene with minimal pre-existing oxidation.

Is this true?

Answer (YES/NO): NO